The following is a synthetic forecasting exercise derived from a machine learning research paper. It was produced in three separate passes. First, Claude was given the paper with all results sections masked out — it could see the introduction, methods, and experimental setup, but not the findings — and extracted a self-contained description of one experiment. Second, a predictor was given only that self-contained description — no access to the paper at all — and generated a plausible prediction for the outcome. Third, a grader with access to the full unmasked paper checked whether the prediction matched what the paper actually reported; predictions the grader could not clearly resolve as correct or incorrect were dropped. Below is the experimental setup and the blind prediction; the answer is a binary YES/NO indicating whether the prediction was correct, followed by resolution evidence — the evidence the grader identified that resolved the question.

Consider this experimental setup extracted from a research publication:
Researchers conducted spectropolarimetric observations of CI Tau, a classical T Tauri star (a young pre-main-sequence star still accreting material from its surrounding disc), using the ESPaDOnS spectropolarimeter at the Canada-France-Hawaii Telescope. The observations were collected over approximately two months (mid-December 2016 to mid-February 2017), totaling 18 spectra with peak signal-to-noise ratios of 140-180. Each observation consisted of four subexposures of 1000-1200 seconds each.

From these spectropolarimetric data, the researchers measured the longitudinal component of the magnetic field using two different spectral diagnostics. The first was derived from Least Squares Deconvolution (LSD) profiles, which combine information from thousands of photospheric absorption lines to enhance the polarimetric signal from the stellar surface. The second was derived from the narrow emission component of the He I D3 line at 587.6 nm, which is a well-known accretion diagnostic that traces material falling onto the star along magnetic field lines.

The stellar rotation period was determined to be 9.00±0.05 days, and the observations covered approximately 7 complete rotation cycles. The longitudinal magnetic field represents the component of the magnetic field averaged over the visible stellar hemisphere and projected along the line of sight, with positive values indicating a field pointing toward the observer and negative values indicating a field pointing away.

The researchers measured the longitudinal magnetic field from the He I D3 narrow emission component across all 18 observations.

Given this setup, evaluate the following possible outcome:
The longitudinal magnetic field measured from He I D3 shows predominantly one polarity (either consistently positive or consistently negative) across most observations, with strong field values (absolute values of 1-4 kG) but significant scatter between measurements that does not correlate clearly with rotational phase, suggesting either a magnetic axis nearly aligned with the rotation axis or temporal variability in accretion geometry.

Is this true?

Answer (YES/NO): NO